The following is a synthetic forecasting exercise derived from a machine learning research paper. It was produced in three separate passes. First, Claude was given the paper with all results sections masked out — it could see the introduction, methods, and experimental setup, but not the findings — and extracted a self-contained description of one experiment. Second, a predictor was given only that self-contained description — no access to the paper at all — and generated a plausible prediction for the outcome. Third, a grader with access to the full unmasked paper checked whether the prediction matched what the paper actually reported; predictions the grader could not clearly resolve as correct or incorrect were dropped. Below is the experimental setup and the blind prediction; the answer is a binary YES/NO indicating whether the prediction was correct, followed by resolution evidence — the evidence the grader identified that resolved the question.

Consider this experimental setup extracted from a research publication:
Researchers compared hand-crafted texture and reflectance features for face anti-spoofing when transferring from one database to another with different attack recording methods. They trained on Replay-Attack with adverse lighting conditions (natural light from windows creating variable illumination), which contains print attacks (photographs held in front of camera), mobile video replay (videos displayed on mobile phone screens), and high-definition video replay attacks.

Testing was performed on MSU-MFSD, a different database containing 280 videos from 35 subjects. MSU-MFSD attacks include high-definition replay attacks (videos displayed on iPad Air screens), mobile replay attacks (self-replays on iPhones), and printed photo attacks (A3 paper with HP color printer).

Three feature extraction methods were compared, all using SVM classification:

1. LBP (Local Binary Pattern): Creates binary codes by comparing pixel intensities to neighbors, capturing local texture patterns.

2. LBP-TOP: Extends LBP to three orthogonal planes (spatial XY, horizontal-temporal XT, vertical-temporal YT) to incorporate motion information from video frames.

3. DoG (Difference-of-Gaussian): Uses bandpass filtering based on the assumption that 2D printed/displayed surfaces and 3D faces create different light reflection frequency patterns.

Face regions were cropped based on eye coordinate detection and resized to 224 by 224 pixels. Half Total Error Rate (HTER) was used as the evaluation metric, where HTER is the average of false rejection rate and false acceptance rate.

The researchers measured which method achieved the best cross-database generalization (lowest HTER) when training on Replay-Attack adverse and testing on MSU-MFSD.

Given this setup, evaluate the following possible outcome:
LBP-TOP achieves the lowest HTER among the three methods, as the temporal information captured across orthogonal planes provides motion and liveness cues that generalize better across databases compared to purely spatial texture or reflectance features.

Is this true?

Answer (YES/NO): NO